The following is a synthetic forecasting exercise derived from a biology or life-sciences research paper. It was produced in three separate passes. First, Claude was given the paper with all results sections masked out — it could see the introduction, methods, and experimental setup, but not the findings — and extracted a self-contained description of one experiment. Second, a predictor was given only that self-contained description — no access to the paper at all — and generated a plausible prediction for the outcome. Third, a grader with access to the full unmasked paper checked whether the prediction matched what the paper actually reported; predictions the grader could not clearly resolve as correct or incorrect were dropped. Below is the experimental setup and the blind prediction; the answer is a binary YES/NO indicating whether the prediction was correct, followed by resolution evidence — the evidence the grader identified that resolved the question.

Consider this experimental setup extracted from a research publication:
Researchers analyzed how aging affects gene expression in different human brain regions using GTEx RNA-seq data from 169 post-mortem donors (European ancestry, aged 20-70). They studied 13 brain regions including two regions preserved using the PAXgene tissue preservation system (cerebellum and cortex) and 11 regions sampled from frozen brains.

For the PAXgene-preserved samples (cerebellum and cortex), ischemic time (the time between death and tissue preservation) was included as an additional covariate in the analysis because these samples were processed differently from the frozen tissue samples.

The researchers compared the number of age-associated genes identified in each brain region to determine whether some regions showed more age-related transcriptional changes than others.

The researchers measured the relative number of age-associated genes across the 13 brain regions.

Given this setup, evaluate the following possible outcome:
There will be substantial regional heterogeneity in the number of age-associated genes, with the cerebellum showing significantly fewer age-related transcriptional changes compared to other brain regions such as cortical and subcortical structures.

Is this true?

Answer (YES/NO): NO